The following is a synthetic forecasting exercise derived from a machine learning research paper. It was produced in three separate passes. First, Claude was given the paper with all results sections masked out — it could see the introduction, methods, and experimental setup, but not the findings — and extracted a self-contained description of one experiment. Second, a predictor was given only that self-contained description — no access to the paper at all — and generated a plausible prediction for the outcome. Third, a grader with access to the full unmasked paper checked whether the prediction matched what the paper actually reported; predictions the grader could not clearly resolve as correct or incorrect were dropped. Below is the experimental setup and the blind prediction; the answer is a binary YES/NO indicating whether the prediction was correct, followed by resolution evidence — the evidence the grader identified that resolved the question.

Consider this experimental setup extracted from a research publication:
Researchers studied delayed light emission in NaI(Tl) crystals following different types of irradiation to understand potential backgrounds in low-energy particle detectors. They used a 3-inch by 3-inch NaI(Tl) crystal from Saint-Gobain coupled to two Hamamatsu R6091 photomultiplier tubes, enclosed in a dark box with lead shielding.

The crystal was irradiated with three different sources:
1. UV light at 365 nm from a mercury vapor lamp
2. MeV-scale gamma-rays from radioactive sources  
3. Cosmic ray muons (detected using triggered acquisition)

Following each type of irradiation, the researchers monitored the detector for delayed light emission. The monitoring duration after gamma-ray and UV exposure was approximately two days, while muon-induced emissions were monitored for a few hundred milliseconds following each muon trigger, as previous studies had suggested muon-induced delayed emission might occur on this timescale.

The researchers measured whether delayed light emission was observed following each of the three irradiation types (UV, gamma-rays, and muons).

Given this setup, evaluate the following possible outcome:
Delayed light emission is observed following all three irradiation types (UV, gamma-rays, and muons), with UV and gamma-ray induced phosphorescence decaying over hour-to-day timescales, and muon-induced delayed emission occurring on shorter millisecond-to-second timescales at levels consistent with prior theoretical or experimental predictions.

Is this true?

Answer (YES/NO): NO